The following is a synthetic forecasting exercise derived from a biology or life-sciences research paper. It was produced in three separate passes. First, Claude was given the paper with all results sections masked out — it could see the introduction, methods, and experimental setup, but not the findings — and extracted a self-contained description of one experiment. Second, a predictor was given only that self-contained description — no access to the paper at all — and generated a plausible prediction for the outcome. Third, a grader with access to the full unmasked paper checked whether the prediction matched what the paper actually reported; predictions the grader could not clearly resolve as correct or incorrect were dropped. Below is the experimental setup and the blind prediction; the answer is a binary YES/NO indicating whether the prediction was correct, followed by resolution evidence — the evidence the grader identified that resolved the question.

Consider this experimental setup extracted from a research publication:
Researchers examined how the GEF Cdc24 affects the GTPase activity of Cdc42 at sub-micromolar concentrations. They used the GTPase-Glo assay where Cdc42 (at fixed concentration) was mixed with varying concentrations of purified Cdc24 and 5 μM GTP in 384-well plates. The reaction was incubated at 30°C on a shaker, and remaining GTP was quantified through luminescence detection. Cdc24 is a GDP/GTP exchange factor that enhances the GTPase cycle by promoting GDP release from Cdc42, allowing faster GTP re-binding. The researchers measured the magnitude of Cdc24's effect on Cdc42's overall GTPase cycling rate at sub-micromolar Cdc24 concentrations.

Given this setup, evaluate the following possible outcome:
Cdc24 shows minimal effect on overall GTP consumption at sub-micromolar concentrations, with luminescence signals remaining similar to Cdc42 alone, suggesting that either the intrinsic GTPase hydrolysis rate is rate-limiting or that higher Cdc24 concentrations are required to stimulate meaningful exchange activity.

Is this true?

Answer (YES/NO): NO